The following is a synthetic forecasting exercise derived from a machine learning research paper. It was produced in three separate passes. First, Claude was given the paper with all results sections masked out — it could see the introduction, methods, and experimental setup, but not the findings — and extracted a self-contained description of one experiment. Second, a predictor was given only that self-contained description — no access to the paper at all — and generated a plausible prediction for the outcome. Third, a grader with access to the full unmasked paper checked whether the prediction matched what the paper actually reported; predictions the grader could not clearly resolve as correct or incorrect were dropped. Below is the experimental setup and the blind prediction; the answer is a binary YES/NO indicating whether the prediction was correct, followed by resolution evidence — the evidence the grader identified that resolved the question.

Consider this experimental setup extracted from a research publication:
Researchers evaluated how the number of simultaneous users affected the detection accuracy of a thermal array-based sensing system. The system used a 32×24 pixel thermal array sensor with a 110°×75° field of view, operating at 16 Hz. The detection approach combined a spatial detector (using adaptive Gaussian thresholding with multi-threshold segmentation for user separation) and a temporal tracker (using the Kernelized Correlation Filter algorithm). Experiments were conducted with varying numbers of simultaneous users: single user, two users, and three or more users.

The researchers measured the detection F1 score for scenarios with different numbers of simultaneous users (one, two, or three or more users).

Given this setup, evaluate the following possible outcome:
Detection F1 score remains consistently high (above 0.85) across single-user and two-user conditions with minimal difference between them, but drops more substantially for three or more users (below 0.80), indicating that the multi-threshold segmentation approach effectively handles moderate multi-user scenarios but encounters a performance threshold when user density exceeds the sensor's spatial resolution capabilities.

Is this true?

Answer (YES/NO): NO